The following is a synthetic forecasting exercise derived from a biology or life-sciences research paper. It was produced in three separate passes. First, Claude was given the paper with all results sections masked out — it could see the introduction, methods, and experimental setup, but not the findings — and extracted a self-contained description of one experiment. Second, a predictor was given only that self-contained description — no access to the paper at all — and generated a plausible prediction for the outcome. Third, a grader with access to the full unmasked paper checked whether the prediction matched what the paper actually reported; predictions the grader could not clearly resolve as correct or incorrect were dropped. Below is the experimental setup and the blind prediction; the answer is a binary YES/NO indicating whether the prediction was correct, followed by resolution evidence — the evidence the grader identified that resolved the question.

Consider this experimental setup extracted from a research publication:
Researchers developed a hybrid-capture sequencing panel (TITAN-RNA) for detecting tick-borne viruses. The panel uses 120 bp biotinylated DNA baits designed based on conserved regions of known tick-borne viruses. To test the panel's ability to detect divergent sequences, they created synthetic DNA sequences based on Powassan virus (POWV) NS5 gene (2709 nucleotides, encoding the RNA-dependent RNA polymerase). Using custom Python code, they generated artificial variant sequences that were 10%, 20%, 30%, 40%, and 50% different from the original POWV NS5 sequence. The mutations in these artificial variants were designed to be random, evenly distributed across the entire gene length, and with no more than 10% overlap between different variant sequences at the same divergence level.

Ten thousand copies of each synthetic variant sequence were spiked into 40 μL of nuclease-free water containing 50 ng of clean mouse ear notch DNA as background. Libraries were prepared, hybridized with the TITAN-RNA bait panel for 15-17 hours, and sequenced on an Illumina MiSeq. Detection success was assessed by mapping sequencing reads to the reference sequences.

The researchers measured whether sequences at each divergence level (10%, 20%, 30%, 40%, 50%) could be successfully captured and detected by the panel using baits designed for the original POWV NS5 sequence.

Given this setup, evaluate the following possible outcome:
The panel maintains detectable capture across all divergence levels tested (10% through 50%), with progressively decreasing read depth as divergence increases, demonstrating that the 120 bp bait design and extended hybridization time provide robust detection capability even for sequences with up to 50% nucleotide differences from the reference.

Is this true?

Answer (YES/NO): NO